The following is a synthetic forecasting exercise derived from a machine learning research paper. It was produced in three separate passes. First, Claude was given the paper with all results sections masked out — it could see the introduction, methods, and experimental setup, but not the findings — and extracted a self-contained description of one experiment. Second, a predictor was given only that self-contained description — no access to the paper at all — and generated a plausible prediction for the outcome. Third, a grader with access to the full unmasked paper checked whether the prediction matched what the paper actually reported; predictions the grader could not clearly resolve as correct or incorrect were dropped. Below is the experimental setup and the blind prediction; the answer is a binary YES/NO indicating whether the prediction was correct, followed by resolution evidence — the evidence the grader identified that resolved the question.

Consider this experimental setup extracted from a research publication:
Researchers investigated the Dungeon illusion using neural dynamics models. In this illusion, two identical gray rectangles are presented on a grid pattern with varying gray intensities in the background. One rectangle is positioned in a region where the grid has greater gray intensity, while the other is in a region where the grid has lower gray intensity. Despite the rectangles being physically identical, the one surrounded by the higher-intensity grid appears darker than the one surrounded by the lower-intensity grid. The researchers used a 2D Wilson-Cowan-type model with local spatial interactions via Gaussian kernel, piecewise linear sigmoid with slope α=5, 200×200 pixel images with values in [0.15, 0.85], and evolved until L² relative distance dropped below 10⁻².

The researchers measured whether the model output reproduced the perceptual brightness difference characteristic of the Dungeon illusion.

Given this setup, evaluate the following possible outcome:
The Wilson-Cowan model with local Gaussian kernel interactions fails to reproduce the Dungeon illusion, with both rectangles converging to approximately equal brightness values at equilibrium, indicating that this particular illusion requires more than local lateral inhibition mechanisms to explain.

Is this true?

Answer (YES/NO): NO